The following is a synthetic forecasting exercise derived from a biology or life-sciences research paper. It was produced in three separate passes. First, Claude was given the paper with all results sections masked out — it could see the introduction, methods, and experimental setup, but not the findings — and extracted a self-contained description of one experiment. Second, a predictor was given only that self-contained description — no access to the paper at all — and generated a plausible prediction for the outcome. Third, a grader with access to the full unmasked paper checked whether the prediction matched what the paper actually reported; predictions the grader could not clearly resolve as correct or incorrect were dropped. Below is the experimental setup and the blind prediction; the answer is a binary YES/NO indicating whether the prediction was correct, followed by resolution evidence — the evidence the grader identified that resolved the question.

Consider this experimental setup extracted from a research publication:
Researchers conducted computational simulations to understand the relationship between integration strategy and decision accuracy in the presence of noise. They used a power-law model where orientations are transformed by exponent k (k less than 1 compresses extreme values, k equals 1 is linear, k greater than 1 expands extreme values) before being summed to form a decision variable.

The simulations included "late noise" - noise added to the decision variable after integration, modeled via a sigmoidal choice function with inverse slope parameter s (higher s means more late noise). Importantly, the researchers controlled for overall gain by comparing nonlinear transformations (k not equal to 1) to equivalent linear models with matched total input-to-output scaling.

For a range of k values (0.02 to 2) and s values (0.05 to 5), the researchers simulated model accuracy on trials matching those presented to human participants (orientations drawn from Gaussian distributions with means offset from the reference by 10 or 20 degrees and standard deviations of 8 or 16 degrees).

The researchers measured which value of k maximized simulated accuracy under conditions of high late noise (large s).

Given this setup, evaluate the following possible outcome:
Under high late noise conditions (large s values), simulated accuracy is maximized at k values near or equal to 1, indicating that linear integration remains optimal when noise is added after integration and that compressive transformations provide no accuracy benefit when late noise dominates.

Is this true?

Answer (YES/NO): NO